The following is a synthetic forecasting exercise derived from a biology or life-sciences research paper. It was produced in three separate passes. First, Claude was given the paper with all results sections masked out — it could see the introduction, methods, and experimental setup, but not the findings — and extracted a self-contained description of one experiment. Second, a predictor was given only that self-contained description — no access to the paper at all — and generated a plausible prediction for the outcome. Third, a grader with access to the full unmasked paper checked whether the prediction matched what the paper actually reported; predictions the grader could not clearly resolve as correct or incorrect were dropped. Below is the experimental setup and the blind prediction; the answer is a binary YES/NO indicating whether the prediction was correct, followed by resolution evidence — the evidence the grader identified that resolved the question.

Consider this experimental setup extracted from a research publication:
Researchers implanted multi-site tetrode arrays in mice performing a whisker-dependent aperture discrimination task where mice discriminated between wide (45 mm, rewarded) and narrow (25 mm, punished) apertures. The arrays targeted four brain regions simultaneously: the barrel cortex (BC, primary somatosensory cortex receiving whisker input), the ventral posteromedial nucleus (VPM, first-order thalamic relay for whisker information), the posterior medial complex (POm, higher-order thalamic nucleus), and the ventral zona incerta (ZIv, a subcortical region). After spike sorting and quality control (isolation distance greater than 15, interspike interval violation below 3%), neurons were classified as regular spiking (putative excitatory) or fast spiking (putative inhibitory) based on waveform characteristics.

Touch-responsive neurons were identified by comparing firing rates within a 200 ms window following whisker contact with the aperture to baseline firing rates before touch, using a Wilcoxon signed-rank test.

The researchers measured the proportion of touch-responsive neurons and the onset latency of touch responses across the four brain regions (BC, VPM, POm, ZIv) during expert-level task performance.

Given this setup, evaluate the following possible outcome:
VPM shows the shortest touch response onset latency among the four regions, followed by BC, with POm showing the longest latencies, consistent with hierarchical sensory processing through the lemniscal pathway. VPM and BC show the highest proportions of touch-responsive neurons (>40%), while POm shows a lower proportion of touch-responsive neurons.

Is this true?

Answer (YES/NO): NO